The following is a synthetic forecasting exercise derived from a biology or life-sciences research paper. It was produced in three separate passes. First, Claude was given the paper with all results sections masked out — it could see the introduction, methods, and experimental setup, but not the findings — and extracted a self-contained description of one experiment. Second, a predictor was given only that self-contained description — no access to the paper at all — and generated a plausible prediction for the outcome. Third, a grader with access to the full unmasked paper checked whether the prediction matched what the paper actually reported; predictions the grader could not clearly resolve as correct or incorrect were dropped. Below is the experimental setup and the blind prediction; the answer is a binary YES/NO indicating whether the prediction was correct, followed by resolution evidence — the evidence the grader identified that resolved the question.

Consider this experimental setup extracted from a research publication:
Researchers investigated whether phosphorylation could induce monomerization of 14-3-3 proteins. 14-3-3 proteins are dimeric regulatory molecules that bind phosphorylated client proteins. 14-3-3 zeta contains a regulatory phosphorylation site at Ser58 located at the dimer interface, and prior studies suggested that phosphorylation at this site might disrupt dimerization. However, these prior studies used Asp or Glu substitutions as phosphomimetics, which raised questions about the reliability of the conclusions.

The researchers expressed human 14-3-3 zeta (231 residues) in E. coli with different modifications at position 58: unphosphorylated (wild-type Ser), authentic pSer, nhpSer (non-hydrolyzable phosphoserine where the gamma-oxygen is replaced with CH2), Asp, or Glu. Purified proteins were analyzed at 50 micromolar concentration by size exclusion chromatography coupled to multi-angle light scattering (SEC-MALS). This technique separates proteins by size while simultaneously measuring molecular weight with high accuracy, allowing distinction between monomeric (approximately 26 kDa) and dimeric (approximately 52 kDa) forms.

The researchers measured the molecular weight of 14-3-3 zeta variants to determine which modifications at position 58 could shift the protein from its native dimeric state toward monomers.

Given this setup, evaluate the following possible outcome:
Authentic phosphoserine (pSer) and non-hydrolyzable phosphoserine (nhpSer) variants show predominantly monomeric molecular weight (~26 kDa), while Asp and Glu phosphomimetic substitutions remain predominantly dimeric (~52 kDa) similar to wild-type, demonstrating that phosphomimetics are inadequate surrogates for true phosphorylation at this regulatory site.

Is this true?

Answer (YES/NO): YES